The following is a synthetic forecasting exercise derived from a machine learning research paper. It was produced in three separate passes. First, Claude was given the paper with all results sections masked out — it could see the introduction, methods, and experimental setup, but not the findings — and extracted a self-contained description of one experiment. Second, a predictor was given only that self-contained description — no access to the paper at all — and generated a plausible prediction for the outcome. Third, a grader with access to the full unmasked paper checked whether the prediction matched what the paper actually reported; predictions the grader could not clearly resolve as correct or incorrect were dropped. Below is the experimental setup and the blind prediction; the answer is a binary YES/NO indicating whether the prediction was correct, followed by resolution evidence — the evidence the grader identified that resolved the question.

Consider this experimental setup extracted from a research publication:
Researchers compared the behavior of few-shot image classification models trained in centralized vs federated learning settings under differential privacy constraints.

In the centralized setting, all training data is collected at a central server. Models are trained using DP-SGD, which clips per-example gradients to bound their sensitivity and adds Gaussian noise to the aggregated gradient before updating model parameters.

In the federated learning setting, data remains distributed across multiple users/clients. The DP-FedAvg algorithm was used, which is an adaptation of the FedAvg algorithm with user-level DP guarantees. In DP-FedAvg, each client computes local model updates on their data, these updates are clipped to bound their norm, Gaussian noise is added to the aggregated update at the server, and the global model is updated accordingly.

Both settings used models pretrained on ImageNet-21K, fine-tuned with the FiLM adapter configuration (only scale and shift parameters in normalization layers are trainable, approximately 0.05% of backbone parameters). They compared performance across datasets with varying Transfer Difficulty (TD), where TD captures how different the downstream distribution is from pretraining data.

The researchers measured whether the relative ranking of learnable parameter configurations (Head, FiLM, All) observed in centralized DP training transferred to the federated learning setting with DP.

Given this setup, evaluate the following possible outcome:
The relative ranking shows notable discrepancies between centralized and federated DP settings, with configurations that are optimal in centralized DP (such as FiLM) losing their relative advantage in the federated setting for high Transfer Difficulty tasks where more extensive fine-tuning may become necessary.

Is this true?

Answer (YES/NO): NO